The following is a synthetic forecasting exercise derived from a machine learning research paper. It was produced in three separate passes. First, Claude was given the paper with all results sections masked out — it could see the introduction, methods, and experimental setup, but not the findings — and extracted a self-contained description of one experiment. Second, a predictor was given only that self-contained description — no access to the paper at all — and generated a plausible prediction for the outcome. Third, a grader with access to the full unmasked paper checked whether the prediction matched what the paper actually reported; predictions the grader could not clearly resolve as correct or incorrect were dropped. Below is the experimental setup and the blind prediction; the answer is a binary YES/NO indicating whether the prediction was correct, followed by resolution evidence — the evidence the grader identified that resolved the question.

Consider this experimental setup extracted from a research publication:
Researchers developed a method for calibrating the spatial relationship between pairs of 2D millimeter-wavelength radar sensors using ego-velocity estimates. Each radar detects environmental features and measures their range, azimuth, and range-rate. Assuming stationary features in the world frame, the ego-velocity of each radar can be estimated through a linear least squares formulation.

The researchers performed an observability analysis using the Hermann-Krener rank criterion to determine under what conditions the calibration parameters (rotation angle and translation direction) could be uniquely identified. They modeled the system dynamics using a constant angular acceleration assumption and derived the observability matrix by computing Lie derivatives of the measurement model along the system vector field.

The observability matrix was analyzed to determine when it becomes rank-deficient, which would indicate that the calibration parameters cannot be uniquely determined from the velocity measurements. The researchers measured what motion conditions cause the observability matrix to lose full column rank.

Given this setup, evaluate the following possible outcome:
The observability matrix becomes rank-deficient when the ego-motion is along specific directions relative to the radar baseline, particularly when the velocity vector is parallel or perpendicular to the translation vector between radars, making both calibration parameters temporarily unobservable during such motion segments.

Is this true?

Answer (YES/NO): NO